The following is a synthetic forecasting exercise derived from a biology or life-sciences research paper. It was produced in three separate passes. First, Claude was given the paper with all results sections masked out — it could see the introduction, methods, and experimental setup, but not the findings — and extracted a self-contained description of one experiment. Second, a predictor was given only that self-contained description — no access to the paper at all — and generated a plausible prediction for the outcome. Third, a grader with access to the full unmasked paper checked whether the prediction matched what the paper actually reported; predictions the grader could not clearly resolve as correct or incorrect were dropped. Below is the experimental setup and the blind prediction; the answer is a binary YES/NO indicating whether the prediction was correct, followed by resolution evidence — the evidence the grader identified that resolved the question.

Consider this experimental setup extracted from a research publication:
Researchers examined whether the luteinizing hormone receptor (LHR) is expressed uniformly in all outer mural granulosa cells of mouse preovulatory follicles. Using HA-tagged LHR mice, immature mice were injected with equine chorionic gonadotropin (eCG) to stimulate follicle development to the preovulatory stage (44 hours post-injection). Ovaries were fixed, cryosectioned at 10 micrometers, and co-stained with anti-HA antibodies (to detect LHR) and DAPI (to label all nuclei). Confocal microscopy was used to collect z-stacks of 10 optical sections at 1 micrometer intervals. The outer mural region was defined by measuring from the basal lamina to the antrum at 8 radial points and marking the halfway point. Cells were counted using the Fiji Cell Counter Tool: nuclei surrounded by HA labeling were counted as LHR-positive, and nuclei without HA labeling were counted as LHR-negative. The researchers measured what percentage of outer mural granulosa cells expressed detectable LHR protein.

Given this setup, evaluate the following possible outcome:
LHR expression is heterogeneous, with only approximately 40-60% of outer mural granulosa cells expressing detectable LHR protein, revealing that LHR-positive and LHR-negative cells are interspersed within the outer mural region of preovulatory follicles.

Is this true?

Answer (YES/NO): NO